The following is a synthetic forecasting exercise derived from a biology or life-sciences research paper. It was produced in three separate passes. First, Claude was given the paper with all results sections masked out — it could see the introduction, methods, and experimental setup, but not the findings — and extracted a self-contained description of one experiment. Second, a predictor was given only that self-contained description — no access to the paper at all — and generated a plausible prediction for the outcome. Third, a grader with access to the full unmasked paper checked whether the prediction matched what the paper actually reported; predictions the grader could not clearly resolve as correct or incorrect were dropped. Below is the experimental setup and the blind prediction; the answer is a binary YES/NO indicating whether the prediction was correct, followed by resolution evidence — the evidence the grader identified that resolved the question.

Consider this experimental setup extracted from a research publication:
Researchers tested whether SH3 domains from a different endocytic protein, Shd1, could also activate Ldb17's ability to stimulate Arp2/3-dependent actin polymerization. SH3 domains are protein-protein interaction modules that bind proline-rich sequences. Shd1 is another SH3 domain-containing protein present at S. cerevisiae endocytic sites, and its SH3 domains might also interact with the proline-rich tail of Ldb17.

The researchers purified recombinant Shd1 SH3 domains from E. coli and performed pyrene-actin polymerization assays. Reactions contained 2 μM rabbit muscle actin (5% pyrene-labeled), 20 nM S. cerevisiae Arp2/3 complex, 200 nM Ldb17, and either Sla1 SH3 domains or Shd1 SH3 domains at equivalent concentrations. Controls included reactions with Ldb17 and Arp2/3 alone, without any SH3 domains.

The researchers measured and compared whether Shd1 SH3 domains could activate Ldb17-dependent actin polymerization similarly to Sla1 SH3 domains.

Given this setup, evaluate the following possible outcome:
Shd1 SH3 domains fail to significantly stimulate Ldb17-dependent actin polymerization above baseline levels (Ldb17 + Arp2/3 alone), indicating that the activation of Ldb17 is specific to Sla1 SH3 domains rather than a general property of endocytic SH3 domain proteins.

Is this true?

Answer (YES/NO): NO